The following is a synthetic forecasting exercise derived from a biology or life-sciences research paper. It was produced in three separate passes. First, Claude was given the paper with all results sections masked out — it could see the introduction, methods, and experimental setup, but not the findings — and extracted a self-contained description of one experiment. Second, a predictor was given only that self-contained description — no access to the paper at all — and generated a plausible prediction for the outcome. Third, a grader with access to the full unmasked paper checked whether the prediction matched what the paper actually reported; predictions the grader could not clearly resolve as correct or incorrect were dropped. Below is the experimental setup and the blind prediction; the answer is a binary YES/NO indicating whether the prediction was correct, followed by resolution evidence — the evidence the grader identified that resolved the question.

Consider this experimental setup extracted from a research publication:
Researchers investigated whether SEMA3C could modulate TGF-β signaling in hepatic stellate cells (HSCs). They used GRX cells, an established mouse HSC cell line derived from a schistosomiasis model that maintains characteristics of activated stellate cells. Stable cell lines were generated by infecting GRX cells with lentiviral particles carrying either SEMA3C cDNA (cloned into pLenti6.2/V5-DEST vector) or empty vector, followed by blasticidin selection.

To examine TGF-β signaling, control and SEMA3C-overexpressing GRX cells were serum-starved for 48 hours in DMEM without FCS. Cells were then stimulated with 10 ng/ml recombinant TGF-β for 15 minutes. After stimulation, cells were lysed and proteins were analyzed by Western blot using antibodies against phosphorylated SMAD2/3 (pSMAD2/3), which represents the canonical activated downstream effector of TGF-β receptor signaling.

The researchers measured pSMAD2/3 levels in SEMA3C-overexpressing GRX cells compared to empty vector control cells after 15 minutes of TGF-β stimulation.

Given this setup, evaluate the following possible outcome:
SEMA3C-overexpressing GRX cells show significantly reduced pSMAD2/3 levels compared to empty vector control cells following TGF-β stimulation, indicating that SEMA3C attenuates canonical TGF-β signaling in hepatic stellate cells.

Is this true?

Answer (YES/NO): NO